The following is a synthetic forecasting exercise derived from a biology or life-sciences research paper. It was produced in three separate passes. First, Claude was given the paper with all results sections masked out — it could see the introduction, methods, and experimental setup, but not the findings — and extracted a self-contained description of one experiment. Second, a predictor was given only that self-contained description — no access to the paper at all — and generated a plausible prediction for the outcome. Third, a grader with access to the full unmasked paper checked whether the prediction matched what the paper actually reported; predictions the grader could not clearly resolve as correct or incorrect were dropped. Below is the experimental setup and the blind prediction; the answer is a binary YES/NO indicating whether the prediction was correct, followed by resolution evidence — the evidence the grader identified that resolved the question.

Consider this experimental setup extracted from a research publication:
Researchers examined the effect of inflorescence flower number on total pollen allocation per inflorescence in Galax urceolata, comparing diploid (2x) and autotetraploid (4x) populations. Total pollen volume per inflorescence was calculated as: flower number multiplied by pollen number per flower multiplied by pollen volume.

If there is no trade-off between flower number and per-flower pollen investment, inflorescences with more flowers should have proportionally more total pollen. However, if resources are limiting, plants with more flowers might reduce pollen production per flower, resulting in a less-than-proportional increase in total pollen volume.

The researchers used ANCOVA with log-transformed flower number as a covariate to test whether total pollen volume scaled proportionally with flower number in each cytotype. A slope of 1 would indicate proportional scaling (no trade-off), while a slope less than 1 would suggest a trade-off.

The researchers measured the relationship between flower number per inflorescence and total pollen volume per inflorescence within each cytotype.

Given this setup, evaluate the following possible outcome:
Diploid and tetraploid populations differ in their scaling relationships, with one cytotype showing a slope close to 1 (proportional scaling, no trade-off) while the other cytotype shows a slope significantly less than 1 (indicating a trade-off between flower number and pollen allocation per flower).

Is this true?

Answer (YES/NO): NO